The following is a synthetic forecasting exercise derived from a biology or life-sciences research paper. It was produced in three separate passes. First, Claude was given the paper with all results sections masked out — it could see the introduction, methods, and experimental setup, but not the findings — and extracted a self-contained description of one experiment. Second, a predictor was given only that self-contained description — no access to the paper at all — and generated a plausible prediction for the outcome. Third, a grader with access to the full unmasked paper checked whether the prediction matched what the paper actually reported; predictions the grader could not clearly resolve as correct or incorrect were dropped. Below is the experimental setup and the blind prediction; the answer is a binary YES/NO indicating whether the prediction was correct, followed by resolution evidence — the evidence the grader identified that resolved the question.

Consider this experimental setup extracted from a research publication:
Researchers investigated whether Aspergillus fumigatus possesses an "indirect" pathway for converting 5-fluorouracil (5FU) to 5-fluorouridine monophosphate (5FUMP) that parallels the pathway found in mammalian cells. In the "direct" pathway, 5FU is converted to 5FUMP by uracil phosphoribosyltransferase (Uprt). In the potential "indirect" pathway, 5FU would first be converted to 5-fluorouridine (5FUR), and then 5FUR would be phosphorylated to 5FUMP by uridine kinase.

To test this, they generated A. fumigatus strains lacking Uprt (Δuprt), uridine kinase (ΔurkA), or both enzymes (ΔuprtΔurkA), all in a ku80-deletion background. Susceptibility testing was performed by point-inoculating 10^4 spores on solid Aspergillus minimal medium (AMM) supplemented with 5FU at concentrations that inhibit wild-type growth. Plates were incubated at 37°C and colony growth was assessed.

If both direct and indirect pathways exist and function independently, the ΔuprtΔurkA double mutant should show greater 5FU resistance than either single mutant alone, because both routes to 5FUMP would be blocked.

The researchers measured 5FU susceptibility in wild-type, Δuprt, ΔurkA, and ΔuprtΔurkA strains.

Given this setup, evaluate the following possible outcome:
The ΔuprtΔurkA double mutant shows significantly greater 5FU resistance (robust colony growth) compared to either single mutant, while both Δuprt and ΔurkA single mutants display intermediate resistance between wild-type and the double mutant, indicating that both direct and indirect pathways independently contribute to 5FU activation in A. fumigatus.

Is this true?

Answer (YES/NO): NO